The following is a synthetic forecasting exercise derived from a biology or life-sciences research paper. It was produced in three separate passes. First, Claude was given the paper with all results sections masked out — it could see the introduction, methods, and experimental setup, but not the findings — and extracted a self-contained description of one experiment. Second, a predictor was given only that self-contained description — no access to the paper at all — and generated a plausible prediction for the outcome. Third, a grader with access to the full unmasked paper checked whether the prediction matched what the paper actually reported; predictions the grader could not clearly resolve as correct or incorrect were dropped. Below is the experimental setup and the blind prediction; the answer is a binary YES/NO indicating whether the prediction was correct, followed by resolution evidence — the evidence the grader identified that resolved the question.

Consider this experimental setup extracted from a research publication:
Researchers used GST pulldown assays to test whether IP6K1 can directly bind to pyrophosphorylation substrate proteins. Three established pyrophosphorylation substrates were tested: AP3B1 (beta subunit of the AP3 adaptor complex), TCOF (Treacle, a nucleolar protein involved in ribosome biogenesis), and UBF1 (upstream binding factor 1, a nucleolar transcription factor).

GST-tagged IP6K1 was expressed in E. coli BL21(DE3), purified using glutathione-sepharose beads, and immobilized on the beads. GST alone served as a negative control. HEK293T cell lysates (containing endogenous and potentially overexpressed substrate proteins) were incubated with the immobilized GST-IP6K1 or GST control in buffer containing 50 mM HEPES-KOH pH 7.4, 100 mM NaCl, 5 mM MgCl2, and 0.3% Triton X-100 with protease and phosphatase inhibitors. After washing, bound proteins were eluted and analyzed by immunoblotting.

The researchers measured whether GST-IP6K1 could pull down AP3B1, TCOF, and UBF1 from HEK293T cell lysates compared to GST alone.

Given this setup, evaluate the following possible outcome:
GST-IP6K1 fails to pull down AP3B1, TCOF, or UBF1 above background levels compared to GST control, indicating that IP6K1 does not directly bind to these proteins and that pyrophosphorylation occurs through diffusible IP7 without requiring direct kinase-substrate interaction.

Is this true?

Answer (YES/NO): NO